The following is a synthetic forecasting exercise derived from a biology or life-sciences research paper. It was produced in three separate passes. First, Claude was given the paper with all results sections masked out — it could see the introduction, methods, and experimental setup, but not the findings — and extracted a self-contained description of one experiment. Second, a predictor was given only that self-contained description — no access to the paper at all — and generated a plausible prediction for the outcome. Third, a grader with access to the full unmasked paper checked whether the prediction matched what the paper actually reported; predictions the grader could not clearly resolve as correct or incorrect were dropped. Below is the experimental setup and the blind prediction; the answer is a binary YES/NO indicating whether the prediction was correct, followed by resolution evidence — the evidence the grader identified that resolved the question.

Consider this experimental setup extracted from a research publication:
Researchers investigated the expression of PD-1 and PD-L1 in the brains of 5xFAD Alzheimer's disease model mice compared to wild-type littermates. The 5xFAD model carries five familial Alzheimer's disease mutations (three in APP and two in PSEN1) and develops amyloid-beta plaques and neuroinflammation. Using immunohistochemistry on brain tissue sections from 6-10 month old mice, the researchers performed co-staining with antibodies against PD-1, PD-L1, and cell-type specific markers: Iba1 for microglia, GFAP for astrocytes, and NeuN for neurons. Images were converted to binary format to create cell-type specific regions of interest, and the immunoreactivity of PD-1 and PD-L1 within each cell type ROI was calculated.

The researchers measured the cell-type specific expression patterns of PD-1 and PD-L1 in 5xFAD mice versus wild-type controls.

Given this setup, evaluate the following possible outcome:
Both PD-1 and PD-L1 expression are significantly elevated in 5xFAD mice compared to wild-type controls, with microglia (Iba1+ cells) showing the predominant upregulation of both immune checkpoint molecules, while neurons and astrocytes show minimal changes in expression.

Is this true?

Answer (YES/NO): NO